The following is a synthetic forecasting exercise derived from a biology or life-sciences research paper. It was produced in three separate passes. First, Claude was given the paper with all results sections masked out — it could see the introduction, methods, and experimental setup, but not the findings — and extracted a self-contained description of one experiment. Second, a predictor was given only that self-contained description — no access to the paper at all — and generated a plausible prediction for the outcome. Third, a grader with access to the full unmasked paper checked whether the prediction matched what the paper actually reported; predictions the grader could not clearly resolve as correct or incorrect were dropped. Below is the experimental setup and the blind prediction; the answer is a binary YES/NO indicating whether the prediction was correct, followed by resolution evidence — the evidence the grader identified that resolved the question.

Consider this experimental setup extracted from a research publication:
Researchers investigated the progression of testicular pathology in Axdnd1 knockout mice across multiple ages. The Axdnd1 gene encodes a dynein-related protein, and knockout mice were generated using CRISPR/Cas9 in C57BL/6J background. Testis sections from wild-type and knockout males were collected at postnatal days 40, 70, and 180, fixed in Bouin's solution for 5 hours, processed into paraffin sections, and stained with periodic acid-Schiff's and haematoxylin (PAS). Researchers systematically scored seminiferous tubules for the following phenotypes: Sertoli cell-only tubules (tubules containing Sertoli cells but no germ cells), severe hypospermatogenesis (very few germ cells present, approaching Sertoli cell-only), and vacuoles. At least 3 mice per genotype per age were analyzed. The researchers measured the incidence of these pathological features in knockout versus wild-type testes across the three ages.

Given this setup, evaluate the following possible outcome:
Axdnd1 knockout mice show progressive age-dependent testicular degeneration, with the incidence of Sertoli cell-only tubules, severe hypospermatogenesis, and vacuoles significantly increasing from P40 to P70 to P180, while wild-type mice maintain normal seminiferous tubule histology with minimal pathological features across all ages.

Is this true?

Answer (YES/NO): YES